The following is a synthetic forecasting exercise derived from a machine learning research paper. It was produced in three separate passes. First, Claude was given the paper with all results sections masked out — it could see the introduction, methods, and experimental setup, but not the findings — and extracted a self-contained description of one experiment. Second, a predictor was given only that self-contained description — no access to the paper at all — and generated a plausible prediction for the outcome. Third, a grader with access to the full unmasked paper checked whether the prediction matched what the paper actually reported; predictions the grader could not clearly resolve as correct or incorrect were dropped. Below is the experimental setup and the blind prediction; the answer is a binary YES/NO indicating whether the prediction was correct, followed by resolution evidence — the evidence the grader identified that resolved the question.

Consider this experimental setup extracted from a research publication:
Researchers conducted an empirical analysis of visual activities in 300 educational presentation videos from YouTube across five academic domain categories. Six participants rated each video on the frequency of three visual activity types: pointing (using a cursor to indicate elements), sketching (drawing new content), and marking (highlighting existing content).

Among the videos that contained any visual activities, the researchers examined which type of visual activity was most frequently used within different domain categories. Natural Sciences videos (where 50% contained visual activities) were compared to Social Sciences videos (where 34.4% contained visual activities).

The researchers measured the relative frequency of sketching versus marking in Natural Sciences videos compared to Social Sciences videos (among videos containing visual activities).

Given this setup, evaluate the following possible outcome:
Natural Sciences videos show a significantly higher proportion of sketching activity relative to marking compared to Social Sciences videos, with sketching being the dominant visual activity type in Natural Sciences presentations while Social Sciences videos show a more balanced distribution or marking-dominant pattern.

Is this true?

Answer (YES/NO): NO